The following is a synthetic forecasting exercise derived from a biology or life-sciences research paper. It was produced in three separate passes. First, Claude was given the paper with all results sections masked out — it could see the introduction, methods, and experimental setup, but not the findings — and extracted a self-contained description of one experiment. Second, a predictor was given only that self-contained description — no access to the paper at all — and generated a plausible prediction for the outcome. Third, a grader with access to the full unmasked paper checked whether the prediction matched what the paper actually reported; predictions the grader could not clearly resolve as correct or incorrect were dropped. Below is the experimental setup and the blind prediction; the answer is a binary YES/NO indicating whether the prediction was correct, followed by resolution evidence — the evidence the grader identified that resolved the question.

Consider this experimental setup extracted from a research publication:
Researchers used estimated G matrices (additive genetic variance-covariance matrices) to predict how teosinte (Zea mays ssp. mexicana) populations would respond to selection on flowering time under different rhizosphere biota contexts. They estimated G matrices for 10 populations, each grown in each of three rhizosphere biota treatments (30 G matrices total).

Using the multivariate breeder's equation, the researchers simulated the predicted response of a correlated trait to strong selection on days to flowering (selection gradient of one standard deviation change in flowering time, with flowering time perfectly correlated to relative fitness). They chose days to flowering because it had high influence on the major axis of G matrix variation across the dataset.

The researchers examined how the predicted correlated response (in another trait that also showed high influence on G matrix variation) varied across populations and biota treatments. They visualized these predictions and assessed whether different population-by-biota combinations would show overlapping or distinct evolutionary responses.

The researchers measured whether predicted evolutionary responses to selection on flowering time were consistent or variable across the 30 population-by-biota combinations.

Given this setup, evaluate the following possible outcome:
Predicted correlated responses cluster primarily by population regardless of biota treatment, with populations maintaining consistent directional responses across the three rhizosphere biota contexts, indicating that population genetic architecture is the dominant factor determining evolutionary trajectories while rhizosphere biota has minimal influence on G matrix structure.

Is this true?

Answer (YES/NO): NO